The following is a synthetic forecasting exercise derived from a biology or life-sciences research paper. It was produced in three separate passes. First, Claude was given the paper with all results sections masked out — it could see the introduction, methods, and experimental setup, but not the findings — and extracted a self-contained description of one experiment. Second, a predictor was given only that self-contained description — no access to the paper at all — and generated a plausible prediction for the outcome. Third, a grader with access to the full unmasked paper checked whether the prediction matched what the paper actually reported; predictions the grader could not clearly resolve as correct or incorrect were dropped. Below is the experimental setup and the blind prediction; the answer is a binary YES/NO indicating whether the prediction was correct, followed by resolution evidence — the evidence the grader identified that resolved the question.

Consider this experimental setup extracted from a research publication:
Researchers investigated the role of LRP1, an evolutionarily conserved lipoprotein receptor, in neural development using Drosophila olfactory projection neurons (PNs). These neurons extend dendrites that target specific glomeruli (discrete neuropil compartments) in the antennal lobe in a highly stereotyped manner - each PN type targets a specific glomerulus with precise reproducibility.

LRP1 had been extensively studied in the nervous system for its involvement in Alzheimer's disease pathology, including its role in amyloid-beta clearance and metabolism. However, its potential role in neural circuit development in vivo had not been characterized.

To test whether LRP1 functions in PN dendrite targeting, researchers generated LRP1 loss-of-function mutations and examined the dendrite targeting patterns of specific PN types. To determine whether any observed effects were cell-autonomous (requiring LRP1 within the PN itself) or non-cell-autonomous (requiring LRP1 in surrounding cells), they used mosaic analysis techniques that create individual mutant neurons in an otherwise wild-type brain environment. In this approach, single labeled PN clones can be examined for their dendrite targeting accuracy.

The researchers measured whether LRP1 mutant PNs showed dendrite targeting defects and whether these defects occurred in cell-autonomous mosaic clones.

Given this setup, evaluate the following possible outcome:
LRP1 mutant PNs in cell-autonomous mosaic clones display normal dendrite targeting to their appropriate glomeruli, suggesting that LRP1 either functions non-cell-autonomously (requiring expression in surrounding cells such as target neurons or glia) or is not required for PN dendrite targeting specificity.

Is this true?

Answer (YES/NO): NO